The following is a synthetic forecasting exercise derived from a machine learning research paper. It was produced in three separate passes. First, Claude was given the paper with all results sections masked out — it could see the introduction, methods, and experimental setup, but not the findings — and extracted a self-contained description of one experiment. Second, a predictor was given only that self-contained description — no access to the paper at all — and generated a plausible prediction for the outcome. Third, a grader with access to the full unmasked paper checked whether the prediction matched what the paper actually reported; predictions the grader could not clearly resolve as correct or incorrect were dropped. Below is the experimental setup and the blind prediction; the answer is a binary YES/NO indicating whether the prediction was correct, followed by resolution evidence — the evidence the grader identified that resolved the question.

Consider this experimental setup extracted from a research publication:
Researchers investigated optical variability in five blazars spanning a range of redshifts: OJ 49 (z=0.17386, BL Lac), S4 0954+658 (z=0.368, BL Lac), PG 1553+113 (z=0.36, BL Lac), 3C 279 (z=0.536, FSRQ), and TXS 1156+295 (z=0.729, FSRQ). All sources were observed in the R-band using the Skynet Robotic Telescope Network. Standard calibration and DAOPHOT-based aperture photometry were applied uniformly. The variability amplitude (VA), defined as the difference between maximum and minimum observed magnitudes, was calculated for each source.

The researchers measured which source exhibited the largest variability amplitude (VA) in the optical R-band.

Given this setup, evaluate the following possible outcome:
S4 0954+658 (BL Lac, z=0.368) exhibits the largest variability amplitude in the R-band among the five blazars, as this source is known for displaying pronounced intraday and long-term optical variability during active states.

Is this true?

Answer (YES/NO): NO